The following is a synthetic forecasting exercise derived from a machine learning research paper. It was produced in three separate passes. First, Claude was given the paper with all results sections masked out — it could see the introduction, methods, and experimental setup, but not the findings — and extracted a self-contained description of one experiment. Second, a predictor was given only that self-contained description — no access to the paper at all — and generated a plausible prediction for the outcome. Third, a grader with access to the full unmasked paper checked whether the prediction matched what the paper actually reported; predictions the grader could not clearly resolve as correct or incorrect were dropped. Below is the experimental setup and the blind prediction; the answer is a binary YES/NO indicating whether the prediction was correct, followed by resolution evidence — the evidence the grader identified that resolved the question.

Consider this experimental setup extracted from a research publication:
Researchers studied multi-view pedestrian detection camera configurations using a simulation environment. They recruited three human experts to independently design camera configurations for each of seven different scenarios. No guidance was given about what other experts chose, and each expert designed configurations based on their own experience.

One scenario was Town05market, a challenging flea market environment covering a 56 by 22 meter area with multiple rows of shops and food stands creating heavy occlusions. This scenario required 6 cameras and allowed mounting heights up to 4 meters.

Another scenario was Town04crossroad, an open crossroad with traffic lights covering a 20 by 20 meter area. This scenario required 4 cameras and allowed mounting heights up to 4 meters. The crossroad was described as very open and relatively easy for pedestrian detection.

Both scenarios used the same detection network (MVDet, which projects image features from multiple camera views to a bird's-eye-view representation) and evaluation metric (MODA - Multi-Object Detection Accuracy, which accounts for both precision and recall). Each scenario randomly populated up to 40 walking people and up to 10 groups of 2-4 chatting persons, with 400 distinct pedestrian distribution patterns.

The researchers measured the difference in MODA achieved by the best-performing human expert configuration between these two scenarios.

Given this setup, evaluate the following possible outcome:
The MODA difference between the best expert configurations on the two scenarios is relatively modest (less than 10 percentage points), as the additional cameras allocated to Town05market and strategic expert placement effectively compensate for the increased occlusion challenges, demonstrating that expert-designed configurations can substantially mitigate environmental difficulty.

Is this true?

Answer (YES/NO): NO